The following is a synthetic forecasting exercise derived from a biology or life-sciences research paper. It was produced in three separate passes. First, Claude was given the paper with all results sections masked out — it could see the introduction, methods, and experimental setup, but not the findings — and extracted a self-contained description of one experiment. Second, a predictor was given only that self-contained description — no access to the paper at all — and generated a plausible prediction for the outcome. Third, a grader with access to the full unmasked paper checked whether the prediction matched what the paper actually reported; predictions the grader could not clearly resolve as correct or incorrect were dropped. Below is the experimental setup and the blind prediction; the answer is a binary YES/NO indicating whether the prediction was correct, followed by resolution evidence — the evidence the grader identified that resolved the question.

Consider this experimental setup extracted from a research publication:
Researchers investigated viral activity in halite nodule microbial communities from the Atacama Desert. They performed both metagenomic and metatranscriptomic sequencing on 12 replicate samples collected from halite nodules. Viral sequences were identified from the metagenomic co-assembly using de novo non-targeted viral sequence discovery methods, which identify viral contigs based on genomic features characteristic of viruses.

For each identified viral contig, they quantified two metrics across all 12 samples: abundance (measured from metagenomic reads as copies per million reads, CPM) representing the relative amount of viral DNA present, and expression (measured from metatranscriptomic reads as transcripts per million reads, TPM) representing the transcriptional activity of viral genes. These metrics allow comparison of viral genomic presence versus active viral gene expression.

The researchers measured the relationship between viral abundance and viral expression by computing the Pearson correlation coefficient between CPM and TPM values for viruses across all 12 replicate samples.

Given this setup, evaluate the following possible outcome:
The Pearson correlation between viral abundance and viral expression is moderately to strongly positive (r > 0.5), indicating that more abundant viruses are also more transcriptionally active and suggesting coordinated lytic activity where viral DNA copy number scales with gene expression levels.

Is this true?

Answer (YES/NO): NO